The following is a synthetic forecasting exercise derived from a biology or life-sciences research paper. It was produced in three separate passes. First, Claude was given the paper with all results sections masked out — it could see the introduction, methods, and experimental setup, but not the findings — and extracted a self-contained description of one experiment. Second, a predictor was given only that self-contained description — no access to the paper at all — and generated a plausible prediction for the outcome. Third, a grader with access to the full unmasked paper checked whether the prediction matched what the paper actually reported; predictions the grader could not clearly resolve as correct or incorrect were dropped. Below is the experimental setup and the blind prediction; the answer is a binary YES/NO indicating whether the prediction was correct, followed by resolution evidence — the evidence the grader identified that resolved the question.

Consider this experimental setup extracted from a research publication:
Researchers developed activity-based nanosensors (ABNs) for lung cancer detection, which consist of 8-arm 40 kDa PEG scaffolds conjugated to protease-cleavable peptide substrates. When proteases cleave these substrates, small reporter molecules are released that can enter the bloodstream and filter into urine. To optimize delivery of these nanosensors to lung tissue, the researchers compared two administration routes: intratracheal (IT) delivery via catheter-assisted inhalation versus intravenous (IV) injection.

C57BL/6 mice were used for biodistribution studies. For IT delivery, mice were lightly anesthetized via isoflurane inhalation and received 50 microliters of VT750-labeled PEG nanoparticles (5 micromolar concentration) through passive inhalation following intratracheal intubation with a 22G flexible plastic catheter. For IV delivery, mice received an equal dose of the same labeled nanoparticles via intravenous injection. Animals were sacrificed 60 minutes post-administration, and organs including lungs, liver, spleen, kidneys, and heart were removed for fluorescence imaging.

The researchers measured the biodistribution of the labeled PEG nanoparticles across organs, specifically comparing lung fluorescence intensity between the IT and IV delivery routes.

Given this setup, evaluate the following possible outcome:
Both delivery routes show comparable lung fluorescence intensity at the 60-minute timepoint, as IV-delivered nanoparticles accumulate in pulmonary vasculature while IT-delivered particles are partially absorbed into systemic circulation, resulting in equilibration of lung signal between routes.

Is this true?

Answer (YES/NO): NO